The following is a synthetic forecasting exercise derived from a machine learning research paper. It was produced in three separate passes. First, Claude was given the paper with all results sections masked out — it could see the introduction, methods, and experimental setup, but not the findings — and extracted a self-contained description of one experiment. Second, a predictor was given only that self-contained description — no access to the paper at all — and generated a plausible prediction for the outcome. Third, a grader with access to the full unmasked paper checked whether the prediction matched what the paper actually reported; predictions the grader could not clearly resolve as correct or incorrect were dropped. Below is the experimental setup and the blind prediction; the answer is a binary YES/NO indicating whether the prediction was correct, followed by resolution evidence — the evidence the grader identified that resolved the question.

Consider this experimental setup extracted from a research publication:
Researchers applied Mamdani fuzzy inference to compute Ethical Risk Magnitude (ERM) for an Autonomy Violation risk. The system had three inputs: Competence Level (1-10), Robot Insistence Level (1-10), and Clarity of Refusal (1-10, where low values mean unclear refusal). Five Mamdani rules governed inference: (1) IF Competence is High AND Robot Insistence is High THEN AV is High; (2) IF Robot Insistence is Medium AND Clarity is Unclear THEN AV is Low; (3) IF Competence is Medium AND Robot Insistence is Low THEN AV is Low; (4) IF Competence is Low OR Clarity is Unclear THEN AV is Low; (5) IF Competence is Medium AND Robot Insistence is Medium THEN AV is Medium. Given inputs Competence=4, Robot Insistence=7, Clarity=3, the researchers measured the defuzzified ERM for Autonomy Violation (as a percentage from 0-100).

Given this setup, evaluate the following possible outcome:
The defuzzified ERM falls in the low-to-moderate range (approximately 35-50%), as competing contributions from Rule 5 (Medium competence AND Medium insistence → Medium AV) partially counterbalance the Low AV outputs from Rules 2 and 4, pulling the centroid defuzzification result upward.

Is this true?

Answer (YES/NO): NO